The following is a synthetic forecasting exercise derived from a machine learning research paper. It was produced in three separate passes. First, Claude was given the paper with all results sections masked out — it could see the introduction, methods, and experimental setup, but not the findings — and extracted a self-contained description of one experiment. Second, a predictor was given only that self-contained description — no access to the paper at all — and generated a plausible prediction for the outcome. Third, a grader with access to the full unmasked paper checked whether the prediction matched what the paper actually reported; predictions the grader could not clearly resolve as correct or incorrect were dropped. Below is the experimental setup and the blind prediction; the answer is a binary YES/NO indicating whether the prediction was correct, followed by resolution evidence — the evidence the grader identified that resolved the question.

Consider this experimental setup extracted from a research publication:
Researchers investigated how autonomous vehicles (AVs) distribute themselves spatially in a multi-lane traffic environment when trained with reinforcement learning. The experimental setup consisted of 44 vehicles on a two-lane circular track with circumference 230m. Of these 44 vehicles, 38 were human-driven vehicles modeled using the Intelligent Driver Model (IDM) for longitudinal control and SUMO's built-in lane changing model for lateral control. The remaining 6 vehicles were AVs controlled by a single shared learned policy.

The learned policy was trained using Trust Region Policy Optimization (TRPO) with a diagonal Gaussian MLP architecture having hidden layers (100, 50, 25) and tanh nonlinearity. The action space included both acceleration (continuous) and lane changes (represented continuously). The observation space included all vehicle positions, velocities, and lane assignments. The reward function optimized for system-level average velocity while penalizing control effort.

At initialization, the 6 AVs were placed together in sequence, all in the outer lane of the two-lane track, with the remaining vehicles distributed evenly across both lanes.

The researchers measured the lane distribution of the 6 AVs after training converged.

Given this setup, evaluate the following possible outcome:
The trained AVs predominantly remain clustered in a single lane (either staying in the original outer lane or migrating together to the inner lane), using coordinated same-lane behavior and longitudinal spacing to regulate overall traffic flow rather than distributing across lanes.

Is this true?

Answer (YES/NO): NO